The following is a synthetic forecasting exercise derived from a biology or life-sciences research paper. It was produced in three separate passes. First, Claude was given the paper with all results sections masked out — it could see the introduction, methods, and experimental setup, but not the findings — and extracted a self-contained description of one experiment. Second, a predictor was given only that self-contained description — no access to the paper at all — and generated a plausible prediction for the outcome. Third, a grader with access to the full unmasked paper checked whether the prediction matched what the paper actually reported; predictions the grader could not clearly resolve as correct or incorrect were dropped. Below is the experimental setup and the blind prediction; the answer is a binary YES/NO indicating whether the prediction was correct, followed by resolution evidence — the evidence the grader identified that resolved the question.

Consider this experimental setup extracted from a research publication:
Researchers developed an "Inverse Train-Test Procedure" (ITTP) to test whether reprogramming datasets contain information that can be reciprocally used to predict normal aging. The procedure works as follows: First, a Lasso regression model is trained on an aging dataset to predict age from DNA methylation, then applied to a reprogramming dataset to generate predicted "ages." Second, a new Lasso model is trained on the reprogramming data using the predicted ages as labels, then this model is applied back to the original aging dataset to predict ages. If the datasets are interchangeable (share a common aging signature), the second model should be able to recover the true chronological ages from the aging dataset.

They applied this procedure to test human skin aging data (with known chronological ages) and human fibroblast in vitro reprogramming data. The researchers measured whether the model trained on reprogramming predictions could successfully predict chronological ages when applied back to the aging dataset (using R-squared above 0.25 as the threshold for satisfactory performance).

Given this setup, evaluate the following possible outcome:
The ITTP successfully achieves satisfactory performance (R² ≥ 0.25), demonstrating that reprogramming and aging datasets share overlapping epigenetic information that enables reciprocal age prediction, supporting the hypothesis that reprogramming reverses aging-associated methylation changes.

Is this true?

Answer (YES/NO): NO